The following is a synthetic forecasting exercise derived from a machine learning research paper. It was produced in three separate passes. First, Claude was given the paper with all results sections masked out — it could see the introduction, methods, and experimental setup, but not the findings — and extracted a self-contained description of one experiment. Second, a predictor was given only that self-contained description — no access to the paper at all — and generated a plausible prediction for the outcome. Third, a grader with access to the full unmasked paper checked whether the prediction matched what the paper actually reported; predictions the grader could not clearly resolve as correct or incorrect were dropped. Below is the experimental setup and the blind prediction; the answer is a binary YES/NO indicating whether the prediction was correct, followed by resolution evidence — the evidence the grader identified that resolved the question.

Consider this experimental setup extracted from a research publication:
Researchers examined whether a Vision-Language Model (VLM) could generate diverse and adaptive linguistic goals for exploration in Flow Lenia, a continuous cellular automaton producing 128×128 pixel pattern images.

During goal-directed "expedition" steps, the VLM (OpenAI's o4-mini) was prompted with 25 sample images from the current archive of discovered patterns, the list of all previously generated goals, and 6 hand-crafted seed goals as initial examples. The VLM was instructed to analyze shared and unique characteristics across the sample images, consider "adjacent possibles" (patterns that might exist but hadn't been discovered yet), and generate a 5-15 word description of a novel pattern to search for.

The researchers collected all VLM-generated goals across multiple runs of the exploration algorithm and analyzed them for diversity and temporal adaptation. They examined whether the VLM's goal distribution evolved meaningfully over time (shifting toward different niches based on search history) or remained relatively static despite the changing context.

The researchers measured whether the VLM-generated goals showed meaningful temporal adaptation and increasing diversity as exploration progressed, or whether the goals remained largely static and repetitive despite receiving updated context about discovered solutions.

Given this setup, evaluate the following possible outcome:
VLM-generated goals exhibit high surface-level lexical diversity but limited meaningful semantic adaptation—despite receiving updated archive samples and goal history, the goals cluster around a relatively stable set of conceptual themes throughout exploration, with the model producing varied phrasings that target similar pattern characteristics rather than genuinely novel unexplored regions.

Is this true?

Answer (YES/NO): YES